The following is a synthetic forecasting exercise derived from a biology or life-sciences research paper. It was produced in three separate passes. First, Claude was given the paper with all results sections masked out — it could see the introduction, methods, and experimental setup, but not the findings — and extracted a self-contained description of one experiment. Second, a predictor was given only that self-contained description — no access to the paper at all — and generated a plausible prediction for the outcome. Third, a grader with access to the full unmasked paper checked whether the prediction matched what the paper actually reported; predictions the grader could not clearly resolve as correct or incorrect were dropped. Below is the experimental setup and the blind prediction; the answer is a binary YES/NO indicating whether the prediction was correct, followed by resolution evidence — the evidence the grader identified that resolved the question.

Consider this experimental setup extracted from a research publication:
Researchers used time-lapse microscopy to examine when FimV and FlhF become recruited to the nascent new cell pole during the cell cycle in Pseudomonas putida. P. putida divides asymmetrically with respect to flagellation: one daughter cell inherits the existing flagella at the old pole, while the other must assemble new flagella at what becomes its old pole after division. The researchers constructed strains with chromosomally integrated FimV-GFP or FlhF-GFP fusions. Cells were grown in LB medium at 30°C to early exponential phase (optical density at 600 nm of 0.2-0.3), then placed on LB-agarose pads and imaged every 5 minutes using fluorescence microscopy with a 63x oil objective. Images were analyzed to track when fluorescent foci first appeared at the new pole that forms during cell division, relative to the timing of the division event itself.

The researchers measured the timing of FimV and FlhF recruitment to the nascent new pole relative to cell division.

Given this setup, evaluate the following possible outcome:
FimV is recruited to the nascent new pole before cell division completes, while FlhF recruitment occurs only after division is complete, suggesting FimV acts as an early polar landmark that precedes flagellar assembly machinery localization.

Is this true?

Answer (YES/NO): NO